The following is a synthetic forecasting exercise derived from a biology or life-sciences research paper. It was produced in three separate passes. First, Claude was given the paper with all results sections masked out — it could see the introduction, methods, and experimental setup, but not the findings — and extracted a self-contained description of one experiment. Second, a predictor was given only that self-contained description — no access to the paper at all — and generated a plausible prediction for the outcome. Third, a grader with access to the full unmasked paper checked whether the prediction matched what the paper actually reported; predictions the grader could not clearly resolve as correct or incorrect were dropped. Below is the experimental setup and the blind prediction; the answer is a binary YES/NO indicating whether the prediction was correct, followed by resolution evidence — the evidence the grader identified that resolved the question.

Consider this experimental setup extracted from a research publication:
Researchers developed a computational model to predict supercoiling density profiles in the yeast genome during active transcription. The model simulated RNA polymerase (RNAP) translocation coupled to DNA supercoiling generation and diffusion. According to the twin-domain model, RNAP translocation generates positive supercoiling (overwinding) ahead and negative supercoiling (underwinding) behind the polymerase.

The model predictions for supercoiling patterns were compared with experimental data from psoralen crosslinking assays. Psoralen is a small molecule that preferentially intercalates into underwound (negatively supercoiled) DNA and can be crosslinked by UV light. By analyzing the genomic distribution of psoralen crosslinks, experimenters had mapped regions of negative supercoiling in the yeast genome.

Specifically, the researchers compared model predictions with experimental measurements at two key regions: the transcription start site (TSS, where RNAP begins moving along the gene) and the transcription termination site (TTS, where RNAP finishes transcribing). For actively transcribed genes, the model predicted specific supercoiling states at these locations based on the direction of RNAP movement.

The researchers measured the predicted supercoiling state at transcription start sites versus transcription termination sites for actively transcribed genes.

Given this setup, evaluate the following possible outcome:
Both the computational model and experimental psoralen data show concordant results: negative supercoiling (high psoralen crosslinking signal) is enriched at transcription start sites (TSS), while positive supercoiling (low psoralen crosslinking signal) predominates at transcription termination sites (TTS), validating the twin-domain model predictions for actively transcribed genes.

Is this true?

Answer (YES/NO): YES